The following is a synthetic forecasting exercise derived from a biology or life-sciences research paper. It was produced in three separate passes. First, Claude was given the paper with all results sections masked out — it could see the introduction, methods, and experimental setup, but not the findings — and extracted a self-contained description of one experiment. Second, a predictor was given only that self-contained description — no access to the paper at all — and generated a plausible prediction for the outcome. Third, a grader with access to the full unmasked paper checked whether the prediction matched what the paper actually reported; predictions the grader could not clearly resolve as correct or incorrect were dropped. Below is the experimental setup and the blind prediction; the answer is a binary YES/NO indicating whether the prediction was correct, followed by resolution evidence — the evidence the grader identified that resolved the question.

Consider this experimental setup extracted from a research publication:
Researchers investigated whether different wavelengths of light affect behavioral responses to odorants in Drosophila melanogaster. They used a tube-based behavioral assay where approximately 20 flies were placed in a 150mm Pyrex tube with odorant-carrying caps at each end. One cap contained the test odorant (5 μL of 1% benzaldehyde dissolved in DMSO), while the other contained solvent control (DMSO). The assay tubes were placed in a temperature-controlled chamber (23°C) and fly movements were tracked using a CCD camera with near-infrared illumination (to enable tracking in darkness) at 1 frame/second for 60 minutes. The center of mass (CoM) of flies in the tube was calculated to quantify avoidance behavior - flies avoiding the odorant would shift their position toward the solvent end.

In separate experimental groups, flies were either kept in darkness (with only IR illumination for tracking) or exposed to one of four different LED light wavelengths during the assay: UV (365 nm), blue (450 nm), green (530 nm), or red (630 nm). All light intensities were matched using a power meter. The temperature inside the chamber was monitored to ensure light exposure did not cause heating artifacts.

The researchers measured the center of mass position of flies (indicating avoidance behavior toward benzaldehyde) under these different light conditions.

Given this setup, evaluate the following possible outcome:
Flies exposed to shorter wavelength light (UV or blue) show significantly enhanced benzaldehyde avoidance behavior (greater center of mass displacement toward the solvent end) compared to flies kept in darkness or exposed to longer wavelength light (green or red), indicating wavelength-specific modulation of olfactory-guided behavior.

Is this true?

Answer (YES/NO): NO